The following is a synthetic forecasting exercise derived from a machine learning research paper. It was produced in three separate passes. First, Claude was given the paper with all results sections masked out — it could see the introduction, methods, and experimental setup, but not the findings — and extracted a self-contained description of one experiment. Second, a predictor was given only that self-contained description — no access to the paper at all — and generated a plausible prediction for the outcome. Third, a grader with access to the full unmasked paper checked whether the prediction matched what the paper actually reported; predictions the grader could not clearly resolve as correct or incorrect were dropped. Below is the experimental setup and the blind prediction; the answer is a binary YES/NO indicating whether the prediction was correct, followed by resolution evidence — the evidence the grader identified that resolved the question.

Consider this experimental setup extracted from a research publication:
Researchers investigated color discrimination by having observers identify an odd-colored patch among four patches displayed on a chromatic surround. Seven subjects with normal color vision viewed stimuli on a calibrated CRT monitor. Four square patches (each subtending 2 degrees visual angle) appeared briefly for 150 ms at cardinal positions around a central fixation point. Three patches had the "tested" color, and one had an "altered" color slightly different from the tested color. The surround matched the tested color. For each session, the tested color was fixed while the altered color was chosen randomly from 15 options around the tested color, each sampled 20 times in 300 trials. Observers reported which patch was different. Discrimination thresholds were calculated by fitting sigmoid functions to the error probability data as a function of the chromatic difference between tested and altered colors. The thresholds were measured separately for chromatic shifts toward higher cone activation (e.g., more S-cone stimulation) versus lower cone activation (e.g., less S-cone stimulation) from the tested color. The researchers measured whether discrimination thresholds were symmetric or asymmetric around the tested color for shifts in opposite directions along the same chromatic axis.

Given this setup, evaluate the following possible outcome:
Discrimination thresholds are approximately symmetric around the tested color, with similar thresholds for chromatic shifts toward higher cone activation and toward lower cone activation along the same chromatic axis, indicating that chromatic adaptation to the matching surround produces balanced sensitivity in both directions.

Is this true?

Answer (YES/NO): NO